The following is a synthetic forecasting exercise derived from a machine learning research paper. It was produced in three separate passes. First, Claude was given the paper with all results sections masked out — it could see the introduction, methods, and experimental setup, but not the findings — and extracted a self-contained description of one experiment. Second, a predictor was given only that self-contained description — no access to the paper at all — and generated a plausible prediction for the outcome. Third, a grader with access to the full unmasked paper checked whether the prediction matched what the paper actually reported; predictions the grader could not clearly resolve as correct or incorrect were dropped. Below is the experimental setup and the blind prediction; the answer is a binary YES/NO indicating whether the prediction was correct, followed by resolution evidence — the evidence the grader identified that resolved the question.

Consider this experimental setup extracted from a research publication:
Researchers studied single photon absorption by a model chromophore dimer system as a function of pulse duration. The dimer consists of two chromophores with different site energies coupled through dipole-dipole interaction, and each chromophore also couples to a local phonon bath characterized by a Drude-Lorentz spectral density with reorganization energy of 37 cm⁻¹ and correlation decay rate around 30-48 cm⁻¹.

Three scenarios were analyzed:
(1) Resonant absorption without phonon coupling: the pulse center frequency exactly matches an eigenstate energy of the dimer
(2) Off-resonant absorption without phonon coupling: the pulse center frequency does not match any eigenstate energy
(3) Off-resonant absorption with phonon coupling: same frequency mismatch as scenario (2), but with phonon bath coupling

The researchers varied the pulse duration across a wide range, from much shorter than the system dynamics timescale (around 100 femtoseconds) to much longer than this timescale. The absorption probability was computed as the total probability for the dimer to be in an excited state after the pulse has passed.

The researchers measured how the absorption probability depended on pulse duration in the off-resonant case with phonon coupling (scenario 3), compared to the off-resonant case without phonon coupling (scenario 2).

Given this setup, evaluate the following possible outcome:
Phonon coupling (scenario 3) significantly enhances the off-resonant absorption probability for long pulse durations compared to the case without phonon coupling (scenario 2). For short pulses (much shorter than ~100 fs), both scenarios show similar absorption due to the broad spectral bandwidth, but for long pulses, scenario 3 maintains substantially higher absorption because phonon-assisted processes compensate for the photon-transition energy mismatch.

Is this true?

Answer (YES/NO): YES